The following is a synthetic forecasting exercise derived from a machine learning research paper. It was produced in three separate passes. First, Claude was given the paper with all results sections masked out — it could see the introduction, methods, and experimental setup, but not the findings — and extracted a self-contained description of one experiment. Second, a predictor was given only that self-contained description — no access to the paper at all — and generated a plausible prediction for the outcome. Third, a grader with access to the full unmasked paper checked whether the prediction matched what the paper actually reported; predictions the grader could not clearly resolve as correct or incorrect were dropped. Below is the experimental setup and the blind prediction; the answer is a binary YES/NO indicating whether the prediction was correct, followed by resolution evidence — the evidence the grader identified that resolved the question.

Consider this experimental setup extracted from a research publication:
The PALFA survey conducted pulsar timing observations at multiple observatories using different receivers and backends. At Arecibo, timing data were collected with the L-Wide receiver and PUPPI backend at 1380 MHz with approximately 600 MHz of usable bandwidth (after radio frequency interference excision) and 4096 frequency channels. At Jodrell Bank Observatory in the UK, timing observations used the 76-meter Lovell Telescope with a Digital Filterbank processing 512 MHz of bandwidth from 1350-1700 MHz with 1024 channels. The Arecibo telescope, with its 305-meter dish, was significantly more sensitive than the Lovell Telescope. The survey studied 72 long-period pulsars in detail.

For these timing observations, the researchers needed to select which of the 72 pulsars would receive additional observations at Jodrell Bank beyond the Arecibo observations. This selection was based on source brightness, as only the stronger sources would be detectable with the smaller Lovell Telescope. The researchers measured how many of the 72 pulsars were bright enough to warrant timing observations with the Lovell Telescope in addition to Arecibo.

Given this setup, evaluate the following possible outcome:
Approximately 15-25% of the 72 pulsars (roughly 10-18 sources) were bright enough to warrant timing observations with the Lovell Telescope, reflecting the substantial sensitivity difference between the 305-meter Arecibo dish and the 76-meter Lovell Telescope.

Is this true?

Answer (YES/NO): NO